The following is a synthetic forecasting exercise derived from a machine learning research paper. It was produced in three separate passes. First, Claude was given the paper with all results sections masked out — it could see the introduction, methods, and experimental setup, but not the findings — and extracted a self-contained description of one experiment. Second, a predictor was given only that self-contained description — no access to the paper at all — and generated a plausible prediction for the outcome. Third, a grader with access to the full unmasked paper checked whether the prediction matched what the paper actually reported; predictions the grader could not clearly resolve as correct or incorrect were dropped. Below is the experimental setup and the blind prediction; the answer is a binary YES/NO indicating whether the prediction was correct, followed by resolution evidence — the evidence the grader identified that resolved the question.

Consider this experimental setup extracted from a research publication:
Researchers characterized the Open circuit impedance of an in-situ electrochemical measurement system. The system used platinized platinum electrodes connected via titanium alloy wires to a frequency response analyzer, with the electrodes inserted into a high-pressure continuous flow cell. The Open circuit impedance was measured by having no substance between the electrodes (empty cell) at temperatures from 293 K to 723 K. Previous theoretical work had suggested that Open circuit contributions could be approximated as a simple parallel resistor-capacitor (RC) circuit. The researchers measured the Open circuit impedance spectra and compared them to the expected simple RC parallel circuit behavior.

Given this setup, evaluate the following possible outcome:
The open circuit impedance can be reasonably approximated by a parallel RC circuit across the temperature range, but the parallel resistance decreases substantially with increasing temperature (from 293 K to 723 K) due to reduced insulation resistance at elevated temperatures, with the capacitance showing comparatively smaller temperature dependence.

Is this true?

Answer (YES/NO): NO